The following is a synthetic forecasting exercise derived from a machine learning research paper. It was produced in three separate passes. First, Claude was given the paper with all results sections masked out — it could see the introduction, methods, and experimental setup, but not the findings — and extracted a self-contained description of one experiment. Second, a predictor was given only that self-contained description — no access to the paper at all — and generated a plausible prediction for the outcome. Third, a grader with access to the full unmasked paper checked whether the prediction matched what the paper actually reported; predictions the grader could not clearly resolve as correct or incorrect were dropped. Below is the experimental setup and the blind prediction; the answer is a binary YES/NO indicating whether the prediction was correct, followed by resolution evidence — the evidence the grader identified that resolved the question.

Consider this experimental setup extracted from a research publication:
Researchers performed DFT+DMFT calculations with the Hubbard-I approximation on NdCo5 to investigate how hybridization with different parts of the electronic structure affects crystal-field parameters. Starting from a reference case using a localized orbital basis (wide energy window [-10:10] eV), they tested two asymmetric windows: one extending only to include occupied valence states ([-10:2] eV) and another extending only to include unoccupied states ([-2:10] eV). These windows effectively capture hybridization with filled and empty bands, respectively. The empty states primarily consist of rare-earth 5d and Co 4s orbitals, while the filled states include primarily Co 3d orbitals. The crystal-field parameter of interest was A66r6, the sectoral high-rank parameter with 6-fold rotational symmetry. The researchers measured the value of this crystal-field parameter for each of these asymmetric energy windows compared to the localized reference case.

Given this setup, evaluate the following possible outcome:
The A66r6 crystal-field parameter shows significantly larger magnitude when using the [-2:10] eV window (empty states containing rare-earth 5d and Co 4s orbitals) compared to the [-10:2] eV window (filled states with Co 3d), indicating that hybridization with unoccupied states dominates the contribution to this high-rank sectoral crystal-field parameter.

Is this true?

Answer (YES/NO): NO